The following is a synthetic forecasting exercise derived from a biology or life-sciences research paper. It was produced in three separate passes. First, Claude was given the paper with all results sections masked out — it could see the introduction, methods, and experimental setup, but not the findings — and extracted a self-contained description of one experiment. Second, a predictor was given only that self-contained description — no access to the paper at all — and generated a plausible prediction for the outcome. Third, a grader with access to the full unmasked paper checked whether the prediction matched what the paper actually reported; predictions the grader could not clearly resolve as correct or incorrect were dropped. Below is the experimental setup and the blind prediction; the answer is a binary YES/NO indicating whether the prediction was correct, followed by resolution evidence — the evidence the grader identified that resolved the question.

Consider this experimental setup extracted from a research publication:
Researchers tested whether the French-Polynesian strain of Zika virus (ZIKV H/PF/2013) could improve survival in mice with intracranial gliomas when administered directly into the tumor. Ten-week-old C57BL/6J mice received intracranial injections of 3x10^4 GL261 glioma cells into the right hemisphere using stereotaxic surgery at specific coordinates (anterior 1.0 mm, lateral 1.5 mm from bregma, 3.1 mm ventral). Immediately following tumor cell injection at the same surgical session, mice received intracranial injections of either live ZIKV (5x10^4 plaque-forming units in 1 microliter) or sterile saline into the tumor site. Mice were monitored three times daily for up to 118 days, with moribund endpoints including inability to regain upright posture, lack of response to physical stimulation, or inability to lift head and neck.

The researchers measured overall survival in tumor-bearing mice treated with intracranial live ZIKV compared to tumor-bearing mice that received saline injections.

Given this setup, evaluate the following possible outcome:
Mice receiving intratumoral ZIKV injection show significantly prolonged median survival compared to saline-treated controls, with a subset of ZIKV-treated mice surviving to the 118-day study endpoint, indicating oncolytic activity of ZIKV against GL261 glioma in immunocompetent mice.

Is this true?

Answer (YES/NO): NO